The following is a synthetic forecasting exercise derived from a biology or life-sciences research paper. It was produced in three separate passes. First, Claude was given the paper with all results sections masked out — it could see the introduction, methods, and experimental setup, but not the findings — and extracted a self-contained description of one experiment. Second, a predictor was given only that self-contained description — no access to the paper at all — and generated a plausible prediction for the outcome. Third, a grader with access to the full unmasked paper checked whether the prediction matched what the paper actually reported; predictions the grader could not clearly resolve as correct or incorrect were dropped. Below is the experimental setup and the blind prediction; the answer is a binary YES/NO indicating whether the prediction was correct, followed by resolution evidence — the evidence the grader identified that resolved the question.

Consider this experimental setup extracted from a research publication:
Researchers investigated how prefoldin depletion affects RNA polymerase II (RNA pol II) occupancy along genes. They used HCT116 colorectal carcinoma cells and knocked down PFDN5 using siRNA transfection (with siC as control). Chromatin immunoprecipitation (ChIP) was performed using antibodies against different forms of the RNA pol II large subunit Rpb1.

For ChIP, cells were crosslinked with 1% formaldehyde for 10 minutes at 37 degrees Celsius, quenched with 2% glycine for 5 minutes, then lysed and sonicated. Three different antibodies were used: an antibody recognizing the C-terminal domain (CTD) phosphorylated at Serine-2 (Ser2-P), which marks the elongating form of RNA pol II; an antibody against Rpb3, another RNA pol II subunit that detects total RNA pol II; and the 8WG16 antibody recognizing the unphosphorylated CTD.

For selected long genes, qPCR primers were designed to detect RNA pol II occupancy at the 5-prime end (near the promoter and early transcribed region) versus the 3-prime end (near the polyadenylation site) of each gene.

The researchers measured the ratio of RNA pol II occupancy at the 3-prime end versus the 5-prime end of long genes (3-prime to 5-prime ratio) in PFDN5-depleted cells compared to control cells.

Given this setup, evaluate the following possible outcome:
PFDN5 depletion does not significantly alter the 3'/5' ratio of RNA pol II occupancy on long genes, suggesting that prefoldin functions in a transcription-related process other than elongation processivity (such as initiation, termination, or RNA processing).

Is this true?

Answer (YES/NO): YES